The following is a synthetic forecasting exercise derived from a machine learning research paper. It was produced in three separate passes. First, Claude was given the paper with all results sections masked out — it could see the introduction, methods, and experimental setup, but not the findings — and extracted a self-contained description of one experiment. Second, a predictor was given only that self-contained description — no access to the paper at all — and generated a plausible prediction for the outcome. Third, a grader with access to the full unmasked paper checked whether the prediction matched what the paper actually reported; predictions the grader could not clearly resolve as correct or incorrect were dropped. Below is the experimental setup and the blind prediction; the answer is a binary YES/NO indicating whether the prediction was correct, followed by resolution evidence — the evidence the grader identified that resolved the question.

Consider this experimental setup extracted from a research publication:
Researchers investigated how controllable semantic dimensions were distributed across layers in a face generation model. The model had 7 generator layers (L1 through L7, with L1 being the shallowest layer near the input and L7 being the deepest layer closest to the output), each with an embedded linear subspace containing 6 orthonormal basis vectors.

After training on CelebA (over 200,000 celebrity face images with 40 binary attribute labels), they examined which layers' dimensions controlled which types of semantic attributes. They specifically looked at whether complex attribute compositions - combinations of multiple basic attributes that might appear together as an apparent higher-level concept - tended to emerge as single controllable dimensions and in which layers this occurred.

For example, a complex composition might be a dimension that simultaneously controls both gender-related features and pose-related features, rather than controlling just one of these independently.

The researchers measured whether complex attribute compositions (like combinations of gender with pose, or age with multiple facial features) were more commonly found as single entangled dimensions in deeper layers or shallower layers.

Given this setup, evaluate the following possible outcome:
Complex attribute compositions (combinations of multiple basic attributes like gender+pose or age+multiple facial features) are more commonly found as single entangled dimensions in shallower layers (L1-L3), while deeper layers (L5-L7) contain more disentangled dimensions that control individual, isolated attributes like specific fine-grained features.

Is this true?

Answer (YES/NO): NO